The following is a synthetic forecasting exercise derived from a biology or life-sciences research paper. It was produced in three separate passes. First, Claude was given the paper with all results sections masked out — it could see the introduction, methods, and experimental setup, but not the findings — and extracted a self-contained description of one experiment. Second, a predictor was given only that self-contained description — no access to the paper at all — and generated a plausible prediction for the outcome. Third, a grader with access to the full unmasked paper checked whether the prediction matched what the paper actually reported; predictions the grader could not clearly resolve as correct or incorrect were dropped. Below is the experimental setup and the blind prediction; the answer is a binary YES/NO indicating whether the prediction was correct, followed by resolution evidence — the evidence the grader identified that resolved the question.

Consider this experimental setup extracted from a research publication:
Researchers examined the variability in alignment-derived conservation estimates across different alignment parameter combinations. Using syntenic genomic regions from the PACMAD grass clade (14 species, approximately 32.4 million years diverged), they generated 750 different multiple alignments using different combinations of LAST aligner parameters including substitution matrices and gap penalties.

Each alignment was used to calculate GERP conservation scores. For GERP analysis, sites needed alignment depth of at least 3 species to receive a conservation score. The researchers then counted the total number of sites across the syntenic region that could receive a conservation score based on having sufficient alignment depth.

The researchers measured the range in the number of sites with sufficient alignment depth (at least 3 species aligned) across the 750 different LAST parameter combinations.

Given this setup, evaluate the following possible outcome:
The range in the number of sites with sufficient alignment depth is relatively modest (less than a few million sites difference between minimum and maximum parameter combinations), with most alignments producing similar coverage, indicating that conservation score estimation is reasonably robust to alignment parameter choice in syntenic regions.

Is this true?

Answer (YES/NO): NO